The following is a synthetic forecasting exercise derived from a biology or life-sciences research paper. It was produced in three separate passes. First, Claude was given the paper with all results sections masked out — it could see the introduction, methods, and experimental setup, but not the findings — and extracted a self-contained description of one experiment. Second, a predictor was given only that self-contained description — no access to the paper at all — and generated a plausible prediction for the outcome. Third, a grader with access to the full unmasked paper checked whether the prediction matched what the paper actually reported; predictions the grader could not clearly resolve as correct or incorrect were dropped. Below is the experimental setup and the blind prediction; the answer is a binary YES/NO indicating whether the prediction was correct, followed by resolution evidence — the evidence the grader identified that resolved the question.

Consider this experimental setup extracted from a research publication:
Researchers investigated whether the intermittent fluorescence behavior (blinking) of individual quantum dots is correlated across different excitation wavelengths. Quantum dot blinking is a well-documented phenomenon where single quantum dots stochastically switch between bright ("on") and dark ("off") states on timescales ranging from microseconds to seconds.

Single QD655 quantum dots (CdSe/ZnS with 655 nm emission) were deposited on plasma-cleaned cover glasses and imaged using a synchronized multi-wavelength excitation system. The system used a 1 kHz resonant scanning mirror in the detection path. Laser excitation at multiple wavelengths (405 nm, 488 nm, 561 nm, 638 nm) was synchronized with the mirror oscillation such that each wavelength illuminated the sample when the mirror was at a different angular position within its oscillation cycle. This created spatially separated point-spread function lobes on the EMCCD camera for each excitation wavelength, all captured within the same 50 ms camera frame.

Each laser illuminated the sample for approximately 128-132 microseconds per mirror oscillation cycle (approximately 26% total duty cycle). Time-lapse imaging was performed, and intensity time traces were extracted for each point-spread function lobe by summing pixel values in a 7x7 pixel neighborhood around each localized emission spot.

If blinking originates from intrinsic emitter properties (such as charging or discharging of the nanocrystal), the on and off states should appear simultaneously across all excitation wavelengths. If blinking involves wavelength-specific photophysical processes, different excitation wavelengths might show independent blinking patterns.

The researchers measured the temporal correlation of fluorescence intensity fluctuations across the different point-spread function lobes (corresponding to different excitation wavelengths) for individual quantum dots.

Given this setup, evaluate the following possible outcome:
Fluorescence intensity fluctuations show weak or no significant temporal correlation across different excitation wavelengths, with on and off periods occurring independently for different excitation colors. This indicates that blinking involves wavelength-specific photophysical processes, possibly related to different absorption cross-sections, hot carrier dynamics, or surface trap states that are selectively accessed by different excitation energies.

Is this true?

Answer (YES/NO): NO